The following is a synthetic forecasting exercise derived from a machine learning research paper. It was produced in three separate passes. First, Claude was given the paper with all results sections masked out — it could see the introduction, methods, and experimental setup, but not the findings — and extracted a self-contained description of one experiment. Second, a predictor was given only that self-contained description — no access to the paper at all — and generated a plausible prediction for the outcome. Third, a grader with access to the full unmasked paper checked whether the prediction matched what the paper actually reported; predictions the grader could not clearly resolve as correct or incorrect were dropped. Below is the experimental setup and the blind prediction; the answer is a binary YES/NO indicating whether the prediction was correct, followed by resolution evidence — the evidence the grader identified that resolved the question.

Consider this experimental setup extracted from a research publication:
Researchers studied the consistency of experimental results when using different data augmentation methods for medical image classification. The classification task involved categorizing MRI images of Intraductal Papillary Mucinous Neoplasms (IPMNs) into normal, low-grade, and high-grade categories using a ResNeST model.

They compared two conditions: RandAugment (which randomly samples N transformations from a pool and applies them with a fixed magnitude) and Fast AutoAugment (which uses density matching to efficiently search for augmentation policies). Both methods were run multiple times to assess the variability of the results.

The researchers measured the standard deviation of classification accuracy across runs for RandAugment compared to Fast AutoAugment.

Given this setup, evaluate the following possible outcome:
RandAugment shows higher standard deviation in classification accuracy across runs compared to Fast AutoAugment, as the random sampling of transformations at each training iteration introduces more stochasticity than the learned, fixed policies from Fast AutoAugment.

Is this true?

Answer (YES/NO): NO